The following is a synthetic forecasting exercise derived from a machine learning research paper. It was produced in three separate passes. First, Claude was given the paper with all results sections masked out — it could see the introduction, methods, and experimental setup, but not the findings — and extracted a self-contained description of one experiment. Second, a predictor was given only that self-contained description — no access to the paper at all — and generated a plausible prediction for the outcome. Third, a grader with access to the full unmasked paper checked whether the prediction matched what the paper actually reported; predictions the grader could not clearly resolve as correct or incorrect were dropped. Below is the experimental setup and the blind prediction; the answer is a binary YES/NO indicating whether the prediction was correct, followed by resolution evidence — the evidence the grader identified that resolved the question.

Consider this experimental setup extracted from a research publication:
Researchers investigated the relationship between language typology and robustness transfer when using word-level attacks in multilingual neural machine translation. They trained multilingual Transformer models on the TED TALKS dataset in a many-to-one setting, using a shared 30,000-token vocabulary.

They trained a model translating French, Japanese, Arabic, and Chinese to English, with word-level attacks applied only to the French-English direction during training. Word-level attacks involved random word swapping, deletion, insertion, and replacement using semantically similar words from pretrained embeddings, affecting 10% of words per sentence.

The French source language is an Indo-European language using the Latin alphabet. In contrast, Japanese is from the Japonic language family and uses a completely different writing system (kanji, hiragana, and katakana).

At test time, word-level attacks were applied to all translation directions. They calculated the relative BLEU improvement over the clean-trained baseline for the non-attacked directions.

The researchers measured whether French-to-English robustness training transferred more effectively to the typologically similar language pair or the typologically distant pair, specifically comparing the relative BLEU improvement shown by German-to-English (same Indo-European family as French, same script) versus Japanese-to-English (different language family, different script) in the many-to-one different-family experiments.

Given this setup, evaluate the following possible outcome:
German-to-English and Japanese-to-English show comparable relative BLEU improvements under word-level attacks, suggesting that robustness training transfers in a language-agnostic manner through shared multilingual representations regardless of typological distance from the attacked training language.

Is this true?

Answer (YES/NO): NO